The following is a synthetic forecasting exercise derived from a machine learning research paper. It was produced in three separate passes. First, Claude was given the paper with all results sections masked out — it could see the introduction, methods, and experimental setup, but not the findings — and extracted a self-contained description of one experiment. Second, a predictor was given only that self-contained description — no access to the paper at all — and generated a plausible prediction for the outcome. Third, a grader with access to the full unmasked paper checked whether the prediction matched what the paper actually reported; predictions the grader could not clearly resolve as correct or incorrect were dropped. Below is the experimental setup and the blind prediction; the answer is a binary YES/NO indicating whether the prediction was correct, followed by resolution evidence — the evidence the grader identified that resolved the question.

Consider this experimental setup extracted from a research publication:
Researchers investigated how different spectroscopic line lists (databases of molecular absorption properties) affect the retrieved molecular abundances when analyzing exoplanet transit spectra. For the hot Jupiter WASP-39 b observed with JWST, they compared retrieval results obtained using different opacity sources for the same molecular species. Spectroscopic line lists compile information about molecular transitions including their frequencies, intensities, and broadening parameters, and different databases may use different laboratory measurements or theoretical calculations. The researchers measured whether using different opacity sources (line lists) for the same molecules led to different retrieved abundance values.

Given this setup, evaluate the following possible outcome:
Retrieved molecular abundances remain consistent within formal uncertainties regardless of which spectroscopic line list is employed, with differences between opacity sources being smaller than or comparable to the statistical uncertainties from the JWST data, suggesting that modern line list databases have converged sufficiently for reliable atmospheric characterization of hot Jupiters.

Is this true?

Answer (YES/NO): NO